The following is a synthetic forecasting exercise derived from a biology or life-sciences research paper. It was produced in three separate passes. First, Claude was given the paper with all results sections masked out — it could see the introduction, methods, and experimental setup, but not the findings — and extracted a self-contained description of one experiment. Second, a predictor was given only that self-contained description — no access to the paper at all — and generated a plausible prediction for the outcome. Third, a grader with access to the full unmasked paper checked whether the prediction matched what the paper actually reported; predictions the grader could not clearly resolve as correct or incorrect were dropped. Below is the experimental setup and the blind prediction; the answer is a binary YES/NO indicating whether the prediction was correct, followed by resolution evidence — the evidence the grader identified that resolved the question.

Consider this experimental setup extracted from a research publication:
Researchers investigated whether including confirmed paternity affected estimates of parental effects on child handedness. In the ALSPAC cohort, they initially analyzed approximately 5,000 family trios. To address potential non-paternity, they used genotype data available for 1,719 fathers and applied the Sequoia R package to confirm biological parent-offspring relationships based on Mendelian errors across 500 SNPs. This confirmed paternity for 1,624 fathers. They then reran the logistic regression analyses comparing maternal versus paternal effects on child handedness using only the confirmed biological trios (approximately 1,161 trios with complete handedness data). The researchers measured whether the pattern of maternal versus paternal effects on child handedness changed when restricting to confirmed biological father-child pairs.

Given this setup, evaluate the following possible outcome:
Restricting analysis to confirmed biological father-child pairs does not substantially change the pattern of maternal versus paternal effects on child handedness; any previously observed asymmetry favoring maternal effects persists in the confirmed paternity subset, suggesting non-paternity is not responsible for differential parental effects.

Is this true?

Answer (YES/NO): YES